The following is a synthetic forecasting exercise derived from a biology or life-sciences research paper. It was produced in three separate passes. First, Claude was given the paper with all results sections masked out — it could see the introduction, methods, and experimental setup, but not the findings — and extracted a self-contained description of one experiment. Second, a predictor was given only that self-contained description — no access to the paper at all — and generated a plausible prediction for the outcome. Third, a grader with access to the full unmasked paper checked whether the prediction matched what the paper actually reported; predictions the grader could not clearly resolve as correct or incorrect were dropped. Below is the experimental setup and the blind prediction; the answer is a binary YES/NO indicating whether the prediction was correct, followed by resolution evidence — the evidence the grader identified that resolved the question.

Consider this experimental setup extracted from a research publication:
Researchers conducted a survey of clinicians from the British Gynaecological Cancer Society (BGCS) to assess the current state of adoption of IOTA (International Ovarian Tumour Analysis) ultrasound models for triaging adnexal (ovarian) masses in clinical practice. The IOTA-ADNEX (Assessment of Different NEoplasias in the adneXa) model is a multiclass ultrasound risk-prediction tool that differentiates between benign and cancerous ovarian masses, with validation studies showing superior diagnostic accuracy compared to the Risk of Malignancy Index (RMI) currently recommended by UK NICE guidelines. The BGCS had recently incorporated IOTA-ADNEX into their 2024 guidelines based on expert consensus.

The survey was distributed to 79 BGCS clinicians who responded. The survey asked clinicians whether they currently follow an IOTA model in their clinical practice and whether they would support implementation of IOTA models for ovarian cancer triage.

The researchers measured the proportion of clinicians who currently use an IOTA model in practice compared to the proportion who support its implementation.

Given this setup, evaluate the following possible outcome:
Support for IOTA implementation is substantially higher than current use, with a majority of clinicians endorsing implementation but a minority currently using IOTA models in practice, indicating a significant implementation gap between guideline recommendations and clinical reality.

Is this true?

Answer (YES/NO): YES